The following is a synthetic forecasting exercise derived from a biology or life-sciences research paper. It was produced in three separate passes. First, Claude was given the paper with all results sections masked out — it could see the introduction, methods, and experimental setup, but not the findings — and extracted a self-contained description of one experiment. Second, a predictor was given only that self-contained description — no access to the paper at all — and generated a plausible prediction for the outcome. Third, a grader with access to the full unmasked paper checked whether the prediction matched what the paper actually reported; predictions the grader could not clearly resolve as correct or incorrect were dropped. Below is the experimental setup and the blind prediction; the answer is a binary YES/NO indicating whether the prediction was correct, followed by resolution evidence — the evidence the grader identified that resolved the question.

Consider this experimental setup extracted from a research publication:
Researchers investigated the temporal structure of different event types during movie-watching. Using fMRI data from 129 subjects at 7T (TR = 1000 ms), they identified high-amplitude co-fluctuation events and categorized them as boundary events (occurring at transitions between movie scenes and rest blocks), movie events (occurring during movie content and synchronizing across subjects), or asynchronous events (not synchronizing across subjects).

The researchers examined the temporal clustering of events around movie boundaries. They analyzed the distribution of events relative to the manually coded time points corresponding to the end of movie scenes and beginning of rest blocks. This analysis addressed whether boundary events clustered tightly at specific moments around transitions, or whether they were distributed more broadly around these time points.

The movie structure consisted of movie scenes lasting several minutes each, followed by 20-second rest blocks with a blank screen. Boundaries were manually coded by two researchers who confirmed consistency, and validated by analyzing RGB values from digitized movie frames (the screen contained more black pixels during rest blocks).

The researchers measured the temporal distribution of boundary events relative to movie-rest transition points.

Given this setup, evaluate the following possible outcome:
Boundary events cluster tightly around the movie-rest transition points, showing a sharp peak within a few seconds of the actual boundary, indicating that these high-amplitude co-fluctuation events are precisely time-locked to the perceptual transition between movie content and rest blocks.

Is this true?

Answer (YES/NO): YES